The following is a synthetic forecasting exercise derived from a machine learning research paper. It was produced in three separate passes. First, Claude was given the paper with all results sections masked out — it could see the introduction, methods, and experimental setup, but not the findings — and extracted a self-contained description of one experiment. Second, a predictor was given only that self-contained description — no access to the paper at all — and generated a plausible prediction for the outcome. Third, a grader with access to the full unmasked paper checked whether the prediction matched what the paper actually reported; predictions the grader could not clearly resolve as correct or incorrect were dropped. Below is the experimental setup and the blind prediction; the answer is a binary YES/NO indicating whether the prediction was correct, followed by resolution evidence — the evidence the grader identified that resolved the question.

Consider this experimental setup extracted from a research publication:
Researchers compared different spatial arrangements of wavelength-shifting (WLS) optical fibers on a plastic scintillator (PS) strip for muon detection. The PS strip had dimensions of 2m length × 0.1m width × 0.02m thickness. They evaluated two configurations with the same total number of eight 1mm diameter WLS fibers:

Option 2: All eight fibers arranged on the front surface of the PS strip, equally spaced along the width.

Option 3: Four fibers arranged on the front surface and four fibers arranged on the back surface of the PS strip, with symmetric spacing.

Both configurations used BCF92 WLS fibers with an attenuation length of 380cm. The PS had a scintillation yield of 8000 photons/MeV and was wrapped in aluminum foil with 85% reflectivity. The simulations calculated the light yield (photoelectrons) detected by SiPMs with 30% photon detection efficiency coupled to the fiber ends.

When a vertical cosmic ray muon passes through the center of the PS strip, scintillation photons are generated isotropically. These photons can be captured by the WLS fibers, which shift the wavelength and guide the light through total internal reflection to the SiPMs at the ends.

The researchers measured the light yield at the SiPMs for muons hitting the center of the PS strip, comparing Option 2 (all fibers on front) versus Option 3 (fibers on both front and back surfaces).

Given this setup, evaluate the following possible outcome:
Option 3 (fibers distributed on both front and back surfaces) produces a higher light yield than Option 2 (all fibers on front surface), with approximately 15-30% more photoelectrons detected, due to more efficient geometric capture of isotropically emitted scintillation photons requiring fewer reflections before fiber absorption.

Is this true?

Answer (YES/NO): NO